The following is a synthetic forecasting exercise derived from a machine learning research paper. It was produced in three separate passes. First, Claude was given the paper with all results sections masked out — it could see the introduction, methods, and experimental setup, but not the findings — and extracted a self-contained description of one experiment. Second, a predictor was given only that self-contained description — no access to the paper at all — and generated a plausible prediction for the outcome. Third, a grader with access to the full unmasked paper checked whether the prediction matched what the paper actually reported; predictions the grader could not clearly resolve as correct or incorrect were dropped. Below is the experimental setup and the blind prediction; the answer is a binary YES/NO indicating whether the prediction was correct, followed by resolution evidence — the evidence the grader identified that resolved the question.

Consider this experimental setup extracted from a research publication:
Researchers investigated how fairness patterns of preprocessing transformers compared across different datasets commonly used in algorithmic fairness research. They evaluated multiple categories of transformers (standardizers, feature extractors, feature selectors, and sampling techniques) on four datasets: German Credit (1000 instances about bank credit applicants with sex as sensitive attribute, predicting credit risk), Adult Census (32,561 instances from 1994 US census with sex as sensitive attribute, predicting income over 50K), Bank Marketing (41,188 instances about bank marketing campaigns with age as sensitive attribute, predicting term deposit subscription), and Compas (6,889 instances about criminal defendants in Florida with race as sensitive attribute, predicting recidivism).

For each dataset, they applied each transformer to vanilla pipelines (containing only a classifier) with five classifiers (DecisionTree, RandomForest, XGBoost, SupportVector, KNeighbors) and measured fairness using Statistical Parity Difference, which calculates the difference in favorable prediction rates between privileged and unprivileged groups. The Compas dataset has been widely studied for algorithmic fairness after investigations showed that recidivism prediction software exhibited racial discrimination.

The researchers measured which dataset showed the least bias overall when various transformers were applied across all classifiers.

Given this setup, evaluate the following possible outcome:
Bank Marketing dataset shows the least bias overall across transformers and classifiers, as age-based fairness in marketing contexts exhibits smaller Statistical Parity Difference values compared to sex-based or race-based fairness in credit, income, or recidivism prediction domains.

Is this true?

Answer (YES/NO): NO